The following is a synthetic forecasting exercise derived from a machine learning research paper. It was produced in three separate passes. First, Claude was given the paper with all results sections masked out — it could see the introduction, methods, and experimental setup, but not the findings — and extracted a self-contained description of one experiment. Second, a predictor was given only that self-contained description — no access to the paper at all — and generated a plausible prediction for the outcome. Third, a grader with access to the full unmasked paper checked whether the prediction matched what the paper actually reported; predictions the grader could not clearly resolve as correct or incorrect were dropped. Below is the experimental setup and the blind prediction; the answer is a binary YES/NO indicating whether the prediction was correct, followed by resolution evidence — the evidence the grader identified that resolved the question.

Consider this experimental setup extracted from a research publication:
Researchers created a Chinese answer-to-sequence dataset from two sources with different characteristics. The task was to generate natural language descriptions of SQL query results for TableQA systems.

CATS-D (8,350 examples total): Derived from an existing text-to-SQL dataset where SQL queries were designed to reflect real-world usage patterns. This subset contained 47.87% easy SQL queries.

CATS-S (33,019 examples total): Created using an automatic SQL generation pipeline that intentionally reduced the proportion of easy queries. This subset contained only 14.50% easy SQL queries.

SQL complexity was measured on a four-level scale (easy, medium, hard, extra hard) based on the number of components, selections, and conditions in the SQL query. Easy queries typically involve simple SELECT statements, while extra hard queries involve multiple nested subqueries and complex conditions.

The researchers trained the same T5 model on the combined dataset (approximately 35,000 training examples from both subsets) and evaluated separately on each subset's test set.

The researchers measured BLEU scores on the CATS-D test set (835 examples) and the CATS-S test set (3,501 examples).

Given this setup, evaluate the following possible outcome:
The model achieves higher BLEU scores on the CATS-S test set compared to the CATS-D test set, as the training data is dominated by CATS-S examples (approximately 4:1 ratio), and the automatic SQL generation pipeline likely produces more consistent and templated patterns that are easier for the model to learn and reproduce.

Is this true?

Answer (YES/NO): YES